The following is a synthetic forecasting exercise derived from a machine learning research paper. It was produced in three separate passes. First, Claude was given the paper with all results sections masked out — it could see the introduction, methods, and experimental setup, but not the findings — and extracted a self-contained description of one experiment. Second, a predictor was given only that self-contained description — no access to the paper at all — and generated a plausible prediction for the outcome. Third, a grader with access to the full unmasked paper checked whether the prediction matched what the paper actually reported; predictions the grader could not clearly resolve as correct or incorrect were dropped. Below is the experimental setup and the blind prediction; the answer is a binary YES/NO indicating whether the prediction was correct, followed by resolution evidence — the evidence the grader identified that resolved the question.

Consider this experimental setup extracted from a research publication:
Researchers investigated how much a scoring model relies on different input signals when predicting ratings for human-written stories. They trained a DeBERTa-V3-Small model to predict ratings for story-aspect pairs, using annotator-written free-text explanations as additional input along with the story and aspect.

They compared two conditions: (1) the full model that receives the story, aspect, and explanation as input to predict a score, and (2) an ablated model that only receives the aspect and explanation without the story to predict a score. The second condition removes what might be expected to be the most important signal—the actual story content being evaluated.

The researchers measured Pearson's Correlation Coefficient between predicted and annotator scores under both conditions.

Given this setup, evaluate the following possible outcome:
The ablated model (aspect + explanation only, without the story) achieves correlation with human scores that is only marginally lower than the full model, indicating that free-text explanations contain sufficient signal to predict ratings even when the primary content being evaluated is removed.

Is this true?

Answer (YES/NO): YES